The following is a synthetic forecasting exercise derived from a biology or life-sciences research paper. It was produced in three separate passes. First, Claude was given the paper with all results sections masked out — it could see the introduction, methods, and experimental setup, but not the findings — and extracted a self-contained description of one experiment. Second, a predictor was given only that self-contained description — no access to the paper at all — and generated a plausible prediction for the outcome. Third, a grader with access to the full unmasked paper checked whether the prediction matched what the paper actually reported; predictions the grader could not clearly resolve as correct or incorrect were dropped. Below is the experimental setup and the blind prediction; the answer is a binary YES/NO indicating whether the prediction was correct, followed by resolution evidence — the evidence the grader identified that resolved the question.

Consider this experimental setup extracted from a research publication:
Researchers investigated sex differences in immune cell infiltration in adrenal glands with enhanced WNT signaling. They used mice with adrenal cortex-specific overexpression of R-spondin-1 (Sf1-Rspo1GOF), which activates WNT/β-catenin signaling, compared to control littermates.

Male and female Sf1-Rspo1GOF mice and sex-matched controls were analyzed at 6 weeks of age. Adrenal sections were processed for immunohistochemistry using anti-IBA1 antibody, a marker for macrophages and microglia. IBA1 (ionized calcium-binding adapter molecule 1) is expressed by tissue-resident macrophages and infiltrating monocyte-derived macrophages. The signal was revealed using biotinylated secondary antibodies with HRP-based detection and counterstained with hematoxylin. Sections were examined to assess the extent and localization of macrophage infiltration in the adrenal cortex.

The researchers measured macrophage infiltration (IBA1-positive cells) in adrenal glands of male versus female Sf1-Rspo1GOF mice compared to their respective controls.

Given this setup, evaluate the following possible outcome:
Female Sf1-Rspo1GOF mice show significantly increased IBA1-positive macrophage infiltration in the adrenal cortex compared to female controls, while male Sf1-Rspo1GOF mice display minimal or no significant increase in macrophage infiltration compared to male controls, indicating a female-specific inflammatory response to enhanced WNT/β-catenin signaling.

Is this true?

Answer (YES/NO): NO